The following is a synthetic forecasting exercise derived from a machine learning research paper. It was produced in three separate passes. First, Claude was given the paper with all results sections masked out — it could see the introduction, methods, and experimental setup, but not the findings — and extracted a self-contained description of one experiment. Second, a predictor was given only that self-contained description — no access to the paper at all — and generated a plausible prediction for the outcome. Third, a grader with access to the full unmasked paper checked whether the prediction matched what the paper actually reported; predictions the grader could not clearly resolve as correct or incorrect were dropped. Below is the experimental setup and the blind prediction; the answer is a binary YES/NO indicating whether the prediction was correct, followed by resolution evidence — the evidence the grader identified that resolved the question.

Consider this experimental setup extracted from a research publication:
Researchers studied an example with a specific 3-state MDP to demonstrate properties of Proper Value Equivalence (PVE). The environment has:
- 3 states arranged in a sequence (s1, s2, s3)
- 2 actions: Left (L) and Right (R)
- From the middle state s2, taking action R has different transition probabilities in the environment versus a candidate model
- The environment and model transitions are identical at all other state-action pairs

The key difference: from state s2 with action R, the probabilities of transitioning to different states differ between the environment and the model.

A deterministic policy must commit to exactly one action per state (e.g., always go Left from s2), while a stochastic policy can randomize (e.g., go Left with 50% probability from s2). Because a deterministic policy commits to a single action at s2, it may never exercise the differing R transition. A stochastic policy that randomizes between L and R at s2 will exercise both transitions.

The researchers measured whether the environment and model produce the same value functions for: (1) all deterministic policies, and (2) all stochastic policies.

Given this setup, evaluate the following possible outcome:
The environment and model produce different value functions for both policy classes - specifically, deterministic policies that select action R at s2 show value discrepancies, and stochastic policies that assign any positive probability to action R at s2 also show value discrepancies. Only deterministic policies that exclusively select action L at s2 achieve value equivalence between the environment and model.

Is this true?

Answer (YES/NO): NO